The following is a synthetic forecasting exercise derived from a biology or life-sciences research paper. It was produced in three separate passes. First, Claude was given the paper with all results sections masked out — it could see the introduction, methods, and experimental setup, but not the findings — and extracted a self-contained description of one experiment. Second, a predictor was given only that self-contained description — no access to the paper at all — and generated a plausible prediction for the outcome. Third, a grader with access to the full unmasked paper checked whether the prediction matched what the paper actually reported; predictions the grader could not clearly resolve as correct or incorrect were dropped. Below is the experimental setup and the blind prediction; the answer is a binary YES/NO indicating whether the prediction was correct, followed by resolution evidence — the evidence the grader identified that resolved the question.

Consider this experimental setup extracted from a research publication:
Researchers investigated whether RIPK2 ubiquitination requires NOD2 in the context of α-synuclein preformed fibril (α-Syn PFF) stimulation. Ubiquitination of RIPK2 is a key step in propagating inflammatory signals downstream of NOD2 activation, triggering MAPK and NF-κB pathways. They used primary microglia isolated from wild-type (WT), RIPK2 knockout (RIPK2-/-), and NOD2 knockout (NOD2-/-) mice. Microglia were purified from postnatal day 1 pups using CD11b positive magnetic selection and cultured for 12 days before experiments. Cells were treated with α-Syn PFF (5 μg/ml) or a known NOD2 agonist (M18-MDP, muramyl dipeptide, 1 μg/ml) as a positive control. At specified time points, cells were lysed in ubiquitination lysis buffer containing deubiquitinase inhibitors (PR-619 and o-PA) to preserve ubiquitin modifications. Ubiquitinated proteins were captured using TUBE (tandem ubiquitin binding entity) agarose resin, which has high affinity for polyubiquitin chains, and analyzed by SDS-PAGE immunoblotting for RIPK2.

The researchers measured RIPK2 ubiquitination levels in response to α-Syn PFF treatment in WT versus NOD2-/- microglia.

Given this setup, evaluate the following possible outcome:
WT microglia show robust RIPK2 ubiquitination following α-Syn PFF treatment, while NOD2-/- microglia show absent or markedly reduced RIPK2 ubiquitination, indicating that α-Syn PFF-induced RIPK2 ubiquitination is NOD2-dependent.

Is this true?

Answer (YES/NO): YES